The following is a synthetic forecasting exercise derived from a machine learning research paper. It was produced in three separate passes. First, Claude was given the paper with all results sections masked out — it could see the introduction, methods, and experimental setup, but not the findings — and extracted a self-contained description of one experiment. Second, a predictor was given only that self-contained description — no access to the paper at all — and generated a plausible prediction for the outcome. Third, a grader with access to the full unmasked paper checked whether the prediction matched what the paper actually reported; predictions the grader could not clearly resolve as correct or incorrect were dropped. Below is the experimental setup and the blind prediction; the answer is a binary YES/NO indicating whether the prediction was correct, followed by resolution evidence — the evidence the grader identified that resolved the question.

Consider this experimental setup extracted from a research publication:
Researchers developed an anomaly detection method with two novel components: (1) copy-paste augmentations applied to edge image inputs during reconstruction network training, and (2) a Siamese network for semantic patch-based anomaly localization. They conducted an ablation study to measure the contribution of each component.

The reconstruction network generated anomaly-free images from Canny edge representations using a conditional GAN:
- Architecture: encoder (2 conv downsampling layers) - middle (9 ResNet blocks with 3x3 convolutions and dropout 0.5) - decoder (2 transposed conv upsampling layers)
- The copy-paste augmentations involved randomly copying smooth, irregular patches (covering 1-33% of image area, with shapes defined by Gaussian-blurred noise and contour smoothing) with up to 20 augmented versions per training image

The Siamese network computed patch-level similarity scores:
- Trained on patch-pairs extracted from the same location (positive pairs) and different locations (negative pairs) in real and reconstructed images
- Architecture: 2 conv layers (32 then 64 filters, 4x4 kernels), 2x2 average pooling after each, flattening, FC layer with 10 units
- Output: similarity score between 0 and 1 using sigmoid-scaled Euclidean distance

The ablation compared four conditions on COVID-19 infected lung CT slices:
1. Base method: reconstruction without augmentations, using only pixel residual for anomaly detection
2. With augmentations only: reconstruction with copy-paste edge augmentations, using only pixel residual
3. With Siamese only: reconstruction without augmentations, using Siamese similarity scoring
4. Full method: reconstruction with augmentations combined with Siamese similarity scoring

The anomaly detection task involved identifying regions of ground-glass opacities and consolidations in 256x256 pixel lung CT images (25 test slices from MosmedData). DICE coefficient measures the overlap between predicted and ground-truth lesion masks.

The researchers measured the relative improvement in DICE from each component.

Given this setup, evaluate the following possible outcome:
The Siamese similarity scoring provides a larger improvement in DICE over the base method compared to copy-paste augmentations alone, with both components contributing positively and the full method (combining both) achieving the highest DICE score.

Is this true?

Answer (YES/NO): YES